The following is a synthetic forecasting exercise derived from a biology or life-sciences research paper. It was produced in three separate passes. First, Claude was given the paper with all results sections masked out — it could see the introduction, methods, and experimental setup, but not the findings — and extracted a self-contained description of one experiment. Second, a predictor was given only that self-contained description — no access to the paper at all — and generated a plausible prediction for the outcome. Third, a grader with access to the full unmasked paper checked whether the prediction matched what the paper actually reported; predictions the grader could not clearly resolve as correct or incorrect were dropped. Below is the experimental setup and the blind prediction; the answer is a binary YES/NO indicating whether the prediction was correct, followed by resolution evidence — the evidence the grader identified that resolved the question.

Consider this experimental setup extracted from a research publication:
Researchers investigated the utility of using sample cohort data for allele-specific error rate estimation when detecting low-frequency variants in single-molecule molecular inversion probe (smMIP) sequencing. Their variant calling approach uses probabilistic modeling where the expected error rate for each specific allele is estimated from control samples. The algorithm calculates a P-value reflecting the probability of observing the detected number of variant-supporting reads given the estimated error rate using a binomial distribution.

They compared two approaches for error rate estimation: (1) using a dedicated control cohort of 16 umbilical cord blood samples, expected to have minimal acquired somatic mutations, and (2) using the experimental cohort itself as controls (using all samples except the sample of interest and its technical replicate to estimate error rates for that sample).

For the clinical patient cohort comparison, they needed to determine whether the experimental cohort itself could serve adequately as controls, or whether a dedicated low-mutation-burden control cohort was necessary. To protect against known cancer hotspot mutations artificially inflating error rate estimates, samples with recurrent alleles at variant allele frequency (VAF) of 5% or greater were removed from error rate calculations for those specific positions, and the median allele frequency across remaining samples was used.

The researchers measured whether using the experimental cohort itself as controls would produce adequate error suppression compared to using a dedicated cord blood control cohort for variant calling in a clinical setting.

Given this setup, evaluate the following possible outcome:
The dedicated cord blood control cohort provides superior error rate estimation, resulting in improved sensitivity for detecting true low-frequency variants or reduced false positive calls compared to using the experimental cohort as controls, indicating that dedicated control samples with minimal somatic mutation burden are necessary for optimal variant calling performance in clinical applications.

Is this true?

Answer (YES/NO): NO